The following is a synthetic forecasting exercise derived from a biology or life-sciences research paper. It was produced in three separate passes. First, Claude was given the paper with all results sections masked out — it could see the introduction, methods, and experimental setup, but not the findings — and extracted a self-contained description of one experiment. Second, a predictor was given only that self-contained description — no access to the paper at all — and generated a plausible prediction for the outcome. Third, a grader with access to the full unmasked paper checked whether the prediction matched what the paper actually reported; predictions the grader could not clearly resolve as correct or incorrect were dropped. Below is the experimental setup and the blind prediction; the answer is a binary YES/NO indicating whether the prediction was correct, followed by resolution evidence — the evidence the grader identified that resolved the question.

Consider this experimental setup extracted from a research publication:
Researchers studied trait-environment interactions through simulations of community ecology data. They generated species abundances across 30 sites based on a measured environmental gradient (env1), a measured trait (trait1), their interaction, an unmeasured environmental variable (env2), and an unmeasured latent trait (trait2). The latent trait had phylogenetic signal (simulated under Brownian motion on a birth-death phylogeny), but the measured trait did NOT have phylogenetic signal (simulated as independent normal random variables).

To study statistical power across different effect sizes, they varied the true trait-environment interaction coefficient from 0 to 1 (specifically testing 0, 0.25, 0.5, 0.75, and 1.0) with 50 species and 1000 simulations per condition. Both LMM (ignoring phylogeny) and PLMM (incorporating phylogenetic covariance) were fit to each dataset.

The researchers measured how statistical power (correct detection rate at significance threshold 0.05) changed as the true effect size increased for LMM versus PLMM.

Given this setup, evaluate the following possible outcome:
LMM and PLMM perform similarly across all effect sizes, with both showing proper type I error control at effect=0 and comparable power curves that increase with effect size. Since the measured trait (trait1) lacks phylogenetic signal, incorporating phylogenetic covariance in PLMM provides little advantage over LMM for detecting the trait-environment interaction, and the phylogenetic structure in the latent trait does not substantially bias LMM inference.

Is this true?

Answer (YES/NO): NO